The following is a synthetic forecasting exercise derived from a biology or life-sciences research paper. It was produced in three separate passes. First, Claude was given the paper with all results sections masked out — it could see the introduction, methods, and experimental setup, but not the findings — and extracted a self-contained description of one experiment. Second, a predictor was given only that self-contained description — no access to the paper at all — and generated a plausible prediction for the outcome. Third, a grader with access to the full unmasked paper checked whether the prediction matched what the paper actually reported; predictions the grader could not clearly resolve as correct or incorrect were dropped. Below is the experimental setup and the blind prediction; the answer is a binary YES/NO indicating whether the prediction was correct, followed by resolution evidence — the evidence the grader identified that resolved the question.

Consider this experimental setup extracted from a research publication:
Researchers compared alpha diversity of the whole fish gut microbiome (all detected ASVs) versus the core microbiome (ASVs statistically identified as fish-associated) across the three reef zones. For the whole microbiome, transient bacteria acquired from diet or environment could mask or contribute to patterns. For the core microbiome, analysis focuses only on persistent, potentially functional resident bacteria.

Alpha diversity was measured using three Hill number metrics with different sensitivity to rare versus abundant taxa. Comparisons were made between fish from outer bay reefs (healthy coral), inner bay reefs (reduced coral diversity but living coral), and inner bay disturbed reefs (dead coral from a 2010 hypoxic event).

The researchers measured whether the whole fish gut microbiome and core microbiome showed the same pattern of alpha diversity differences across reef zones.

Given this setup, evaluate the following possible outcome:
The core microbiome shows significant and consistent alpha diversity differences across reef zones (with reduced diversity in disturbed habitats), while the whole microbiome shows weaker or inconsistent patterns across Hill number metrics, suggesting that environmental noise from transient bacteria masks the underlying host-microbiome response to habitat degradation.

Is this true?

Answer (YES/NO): NO